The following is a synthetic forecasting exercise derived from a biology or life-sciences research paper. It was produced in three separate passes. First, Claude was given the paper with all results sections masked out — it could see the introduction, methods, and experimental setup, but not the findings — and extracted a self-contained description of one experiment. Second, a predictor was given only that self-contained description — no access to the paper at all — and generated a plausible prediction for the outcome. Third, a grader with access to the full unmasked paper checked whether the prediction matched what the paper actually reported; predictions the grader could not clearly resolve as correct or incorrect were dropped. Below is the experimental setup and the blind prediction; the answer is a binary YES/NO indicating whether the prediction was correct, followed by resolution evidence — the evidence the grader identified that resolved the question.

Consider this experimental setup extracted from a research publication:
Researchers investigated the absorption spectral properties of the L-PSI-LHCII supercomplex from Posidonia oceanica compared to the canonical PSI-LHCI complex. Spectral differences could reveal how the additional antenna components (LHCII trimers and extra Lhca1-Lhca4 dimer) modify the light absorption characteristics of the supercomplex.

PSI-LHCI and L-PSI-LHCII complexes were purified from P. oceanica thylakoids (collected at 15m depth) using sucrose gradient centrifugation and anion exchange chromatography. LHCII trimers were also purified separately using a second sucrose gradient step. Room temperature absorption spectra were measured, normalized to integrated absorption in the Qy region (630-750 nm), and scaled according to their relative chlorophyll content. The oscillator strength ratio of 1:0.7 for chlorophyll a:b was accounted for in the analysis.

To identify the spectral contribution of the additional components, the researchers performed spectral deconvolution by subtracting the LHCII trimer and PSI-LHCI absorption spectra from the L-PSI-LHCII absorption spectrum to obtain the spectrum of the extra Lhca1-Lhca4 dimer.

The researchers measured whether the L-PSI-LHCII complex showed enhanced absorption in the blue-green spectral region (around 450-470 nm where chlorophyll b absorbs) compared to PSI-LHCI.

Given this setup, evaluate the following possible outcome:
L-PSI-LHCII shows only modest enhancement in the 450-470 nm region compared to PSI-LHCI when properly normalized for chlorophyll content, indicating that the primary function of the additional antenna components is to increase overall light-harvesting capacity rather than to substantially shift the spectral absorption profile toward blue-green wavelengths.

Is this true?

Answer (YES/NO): NO